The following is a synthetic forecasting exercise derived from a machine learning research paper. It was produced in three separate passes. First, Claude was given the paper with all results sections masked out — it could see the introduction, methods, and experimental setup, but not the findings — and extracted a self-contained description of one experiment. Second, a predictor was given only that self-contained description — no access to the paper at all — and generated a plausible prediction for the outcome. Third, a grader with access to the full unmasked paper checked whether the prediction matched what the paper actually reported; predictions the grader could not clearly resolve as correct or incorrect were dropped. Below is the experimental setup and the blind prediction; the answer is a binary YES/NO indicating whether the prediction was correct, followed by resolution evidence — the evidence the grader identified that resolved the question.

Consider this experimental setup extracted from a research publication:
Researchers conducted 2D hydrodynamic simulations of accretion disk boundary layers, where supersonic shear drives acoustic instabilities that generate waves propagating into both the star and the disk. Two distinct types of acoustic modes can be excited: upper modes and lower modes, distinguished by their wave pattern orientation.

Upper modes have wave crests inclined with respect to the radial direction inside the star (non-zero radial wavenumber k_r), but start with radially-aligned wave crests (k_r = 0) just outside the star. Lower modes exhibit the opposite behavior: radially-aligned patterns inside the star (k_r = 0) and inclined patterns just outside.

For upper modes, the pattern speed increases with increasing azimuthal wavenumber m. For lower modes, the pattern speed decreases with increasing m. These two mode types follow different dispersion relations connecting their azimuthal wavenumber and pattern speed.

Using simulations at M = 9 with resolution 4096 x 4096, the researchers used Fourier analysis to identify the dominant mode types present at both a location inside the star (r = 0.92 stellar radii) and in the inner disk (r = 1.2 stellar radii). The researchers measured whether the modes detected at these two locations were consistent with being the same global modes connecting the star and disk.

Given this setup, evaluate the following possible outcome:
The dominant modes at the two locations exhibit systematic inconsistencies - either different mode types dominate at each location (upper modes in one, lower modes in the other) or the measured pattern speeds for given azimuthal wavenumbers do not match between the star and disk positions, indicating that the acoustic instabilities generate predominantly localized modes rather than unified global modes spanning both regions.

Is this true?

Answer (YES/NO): NO